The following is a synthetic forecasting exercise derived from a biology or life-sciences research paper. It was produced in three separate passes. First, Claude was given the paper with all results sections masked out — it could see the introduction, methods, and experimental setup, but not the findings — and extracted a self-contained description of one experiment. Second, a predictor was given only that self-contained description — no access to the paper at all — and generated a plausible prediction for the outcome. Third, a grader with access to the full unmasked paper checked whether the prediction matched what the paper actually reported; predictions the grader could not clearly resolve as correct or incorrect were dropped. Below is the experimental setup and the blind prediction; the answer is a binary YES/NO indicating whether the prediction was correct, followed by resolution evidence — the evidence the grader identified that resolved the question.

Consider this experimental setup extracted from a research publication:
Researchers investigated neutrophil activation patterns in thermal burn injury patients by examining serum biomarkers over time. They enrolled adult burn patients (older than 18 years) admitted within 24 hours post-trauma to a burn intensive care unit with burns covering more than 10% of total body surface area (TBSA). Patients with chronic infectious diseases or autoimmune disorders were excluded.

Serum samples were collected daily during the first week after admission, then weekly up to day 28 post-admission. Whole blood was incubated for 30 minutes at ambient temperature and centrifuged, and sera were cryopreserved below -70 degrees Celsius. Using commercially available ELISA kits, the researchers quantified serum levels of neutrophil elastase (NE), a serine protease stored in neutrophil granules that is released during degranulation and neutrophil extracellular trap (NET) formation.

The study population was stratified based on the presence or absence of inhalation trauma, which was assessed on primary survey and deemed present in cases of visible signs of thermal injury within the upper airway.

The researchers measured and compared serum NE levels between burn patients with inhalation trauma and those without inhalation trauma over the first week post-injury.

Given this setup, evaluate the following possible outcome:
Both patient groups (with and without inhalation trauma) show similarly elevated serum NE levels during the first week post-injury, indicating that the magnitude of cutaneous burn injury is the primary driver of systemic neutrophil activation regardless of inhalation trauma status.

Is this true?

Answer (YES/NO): YES